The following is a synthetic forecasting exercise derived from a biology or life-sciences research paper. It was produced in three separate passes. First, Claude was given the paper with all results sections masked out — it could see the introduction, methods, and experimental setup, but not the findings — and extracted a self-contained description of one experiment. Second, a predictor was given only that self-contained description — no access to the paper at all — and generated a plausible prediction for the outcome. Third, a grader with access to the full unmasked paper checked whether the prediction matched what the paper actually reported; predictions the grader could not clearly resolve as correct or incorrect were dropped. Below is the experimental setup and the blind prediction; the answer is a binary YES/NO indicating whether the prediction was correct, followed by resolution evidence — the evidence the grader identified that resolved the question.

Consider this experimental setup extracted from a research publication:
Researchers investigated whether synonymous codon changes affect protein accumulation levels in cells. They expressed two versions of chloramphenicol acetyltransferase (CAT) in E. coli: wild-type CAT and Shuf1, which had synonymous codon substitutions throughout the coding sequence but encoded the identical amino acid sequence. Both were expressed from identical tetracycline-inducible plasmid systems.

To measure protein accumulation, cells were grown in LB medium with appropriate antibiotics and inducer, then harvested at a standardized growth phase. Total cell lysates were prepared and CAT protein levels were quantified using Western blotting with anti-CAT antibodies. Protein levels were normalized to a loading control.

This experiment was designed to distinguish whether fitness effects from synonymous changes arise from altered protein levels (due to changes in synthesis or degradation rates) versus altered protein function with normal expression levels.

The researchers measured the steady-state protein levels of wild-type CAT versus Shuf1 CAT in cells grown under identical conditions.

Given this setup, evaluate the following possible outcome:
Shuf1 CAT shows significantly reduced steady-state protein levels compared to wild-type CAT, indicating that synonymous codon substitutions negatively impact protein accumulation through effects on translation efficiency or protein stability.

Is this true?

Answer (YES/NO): NO